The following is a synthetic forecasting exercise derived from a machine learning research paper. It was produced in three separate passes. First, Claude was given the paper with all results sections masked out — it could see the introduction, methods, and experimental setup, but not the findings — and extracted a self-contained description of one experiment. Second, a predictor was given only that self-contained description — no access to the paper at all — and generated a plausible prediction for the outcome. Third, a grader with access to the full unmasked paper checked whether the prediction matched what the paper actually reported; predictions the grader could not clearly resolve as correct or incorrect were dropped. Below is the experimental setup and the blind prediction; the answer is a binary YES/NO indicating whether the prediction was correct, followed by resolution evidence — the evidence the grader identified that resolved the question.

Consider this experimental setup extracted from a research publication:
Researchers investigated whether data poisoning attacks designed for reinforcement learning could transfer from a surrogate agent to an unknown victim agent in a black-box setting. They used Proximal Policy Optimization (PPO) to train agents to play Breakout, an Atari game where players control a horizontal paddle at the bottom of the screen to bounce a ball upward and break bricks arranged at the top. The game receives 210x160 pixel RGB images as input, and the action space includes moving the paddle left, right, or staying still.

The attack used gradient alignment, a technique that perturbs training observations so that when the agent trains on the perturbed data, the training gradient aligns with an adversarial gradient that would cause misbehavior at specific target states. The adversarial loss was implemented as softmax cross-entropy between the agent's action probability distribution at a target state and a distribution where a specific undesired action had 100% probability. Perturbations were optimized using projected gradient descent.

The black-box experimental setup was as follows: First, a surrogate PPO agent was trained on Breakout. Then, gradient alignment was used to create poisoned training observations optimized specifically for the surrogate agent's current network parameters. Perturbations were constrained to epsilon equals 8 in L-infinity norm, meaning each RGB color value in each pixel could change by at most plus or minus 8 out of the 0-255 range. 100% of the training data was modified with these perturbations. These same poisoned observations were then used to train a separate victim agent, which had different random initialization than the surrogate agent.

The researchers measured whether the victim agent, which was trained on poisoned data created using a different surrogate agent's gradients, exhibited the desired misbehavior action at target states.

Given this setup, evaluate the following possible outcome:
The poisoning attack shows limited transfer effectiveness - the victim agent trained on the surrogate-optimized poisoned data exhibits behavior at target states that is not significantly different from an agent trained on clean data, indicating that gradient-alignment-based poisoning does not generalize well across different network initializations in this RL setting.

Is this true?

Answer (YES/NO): YES